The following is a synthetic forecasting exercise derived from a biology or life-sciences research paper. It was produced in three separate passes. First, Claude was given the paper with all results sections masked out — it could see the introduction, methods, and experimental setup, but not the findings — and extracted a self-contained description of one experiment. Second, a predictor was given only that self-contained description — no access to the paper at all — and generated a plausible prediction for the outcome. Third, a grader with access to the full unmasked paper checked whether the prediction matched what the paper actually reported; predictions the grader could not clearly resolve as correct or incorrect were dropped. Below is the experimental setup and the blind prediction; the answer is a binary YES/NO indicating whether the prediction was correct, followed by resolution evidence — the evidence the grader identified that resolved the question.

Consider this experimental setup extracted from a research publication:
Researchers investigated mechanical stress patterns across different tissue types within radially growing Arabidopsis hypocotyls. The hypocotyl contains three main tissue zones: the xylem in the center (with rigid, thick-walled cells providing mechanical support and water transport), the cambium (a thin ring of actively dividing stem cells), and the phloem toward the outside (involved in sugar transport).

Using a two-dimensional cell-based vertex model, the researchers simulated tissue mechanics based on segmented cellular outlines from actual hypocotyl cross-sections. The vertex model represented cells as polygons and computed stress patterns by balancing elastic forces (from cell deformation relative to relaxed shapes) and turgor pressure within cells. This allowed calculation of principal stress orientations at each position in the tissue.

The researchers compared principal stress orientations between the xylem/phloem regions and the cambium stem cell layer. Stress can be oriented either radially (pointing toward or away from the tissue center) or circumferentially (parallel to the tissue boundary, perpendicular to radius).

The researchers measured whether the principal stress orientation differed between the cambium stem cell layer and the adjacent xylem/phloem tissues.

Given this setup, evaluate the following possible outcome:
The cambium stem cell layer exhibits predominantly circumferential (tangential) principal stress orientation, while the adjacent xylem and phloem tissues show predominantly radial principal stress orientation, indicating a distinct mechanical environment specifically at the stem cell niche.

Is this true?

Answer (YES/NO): YES